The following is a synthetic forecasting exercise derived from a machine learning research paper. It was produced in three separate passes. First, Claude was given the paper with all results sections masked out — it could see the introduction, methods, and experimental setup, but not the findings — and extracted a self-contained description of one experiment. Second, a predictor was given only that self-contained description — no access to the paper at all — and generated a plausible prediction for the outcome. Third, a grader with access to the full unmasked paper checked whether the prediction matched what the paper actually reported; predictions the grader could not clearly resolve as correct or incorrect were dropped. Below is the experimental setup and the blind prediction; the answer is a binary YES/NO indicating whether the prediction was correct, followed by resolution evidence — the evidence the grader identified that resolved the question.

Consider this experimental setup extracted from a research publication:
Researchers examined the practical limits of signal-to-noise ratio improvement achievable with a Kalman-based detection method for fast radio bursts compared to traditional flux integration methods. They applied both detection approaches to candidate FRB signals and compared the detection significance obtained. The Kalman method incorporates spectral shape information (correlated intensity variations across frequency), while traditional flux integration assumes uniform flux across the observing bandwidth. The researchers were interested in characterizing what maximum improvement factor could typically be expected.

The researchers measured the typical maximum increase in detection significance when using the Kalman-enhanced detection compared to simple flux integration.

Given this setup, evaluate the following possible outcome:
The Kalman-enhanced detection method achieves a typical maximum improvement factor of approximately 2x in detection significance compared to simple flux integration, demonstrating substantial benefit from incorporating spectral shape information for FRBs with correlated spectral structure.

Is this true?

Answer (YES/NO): YES